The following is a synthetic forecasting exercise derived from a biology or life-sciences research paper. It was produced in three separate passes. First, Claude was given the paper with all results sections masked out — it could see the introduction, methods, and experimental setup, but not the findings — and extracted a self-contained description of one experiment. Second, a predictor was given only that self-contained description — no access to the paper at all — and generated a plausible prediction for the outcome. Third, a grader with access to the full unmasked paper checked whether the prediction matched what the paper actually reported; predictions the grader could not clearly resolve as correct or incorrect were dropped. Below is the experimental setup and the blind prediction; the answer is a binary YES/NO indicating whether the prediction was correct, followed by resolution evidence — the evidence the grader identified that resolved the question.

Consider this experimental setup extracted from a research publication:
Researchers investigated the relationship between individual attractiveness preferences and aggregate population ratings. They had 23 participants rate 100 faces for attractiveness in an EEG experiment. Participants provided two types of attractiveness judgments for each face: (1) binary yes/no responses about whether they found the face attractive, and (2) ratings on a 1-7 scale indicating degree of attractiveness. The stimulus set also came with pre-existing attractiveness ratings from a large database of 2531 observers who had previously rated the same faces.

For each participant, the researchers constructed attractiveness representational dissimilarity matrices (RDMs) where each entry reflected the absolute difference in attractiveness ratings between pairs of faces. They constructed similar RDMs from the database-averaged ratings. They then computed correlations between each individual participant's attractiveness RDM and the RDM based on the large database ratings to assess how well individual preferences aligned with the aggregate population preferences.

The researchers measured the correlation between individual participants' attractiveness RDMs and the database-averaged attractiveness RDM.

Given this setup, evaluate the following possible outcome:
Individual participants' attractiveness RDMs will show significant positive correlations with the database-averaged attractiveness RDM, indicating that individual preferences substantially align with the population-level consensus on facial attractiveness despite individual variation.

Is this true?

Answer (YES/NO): NO